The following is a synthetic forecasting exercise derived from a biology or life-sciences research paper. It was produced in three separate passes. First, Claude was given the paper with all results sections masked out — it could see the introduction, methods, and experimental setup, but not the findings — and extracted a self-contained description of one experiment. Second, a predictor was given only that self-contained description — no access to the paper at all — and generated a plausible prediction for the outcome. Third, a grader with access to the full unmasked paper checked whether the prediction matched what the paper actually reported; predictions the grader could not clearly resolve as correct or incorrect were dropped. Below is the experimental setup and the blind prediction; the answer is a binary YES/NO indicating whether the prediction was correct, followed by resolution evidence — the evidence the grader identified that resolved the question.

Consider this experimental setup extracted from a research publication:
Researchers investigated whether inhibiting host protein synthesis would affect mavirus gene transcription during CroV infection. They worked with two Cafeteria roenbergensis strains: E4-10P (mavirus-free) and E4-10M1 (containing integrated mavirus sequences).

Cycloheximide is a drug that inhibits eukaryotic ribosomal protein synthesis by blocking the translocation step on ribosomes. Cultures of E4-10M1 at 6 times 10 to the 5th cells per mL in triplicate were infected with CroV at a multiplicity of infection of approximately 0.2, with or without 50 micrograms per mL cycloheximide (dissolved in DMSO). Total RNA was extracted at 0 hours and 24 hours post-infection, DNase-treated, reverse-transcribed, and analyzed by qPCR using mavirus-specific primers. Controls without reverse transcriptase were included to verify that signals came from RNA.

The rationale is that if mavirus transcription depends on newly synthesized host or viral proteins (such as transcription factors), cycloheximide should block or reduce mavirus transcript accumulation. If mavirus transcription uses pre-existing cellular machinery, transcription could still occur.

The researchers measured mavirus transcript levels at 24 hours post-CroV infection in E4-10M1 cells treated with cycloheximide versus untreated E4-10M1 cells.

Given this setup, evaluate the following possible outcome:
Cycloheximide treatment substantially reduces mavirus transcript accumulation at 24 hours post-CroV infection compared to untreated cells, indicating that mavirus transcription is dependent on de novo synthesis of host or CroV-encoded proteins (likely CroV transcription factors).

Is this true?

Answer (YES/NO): YES